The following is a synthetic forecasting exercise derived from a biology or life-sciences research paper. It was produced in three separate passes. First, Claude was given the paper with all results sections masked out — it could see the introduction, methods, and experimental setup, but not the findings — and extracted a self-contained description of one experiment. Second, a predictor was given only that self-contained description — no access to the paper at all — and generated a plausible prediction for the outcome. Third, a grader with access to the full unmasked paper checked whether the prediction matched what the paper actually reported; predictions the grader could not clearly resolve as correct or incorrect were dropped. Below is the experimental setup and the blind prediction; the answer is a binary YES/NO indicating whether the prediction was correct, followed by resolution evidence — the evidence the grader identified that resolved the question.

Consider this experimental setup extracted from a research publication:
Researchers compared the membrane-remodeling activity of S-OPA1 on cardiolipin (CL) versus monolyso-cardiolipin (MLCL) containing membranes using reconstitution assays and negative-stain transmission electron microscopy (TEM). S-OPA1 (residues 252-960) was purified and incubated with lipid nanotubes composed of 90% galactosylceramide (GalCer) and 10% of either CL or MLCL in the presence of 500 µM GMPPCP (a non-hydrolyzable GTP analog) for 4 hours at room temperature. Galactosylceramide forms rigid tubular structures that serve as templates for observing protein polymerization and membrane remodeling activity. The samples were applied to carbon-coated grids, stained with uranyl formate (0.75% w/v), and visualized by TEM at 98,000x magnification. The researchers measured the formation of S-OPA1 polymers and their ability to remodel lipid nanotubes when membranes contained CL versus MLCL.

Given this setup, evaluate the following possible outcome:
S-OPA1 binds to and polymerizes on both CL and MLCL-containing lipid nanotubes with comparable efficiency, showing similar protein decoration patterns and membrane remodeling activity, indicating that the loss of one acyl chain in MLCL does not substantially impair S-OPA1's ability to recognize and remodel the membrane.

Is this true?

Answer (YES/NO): NO